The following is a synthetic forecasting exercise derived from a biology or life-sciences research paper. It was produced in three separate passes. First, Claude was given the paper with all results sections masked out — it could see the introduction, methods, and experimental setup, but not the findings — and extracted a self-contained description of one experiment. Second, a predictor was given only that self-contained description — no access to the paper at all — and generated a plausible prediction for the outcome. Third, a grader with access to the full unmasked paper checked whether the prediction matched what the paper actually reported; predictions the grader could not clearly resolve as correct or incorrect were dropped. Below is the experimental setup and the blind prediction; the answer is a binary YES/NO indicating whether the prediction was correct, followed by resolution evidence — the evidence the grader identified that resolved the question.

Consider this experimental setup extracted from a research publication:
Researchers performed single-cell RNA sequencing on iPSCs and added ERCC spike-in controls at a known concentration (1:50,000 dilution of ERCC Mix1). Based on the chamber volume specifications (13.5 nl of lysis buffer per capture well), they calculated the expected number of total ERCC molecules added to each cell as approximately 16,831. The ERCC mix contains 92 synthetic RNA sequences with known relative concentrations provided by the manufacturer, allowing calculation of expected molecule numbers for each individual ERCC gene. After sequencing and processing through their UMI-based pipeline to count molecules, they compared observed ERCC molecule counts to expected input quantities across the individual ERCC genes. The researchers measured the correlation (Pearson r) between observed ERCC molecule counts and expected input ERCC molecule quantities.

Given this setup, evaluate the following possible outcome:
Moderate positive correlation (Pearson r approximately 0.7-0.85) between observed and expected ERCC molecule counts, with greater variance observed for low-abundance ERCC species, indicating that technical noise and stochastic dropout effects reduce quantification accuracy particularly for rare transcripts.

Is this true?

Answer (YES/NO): NO